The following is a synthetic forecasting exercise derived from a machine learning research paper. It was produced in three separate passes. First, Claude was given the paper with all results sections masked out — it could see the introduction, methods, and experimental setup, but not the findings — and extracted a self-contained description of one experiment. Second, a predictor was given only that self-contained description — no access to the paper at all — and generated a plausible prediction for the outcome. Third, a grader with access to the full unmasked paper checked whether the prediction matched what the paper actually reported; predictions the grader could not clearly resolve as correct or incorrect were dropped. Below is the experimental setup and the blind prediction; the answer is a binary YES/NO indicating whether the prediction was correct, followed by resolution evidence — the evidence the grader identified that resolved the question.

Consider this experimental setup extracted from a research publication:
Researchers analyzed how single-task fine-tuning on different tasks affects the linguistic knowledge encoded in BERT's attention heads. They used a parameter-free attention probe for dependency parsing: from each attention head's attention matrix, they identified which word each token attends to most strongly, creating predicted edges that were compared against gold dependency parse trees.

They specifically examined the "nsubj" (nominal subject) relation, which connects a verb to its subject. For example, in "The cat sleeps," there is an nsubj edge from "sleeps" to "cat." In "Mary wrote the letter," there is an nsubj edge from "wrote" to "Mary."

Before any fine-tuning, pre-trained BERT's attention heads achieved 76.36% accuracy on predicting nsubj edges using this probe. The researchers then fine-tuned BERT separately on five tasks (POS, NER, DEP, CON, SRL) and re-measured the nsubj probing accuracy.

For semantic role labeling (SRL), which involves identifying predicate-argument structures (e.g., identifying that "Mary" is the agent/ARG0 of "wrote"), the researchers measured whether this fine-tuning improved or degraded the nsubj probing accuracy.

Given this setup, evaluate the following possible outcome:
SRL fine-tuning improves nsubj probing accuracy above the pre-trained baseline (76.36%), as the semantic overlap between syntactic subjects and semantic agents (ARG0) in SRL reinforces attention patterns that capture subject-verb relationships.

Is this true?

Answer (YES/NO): YES